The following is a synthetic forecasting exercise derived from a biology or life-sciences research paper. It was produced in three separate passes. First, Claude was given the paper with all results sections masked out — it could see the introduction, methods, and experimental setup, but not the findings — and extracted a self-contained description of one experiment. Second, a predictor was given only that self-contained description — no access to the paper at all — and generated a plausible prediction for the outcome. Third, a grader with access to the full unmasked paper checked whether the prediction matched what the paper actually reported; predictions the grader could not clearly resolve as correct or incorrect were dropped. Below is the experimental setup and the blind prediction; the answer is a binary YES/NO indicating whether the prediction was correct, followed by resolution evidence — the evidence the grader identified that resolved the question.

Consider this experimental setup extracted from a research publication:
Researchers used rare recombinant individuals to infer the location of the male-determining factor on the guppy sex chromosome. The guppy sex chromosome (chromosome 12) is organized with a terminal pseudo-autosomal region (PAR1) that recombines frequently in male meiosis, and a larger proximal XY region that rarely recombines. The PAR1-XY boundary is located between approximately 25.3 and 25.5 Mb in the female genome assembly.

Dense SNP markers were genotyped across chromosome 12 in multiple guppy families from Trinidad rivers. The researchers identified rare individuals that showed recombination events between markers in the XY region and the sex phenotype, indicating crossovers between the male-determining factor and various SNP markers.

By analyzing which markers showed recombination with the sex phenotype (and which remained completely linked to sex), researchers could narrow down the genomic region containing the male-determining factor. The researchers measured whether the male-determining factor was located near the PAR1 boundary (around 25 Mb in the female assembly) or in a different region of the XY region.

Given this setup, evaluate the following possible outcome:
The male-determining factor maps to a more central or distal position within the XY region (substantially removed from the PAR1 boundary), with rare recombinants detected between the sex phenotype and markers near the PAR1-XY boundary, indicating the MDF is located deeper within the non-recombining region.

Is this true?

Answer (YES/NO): YES